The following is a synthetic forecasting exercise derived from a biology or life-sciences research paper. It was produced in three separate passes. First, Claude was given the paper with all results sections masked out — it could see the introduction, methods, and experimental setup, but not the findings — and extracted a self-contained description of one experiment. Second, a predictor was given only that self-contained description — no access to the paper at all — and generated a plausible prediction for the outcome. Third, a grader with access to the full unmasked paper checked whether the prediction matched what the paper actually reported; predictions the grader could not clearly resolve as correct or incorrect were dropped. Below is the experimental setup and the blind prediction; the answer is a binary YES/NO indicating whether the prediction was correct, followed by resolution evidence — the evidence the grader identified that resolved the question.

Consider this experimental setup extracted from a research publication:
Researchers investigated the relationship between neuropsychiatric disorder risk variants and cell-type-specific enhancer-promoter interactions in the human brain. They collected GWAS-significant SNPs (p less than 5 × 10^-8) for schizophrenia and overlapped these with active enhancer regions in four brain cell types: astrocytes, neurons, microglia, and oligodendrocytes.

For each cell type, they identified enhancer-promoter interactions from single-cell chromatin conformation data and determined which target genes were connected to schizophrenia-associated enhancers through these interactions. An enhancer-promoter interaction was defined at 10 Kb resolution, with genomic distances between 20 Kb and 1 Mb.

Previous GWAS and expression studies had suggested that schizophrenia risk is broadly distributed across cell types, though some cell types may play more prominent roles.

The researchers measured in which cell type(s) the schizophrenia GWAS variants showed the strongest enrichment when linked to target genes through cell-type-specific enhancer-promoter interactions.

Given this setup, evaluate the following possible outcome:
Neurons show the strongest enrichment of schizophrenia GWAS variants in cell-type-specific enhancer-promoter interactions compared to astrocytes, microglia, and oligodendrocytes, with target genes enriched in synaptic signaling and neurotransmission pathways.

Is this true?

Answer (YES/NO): NO